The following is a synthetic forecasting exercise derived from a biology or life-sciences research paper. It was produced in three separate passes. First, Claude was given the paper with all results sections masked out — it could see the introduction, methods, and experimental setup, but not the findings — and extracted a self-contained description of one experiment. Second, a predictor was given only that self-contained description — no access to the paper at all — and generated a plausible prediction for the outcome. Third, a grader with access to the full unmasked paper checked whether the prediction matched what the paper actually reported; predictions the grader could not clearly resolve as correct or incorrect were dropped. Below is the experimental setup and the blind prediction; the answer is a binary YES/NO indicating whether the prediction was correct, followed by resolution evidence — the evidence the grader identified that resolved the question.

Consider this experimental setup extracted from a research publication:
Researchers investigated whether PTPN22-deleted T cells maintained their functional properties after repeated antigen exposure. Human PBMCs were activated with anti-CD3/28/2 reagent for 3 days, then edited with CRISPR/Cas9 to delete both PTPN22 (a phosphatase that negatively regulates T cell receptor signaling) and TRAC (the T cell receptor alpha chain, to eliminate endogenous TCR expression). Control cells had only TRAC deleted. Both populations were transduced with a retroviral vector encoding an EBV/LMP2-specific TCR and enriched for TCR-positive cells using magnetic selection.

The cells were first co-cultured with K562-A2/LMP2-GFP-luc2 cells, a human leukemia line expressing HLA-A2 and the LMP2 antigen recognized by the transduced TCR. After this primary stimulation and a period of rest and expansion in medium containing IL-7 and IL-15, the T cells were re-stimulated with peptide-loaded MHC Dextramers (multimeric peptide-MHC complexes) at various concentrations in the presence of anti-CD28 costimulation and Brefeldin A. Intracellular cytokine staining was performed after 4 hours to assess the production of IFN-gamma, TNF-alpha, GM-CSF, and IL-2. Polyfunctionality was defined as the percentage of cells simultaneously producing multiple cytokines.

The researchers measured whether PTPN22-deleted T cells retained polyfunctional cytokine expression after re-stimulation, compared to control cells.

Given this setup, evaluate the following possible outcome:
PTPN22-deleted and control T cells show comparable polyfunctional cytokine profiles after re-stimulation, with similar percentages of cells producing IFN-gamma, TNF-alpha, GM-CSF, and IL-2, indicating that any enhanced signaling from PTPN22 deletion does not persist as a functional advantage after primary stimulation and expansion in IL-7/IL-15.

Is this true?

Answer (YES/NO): NO